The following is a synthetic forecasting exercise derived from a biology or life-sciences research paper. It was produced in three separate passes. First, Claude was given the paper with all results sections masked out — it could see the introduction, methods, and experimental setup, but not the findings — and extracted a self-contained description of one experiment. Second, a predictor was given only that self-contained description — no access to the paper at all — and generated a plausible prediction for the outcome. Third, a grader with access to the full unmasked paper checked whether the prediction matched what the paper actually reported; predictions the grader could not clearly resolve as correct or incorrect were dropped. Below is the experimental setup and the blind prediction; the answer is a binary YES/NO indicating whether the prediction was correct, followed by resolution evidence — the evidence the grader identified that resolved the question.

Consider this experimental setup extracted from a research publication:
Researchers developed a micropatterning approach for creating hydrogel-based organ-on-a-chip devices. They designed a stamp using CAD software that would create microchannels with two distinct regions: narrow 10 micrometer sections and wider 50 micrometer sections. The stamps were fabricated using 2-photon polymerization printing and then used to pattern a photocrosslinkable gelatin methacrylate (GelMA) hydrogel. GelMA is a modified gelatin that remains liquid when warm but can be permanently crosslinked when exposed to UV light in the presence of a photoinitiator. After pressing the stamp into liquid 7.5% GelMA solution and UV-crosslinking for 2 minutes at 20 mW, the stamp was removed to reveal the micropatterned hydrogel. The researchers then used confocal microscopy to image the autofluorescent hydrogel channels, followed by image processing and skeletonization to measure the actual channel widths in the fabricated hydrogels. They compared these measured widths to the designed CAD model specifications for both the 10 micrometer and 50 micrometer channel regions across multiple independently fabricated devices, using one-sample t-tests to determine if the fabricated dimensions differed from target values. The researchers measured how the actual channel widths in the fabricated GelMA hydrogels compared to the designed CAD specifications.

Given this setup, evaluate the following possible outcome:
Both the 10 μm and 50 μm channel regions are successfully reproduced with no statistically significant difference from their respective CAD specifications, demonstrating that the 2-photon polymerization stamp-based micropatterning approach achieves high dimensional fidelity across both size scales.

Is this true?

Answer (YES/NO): NO